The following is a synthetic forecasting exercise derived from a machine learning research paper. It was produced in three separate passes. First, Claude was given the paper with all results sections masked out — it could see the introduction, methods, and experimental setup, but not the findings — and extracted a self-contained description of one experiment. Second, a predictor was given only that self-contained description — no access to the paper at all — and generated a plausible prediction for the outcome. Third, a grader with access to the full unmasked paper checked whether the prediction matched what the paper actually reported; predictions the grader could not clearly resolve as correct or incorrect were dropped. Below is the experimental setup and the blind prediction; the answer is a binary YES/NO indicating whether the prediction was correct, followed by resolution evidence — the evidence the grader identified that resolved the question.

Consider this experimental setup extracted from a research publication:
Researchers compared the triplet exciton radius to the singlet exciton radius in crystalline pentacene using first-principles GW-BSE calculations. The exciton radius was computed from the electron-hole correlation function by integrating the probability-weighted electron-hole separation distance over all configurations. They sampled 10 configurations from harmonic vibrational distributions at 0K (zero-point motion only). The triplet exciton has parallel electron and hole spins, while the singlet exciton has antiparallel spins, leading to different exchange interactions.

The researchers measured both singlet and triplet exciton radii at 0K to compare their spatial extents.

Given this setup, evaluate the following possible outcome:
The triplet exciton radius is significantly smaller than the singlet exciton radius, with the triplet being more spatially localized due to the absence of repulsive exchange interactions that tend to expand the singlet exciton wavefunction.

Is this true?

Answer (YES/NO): YES